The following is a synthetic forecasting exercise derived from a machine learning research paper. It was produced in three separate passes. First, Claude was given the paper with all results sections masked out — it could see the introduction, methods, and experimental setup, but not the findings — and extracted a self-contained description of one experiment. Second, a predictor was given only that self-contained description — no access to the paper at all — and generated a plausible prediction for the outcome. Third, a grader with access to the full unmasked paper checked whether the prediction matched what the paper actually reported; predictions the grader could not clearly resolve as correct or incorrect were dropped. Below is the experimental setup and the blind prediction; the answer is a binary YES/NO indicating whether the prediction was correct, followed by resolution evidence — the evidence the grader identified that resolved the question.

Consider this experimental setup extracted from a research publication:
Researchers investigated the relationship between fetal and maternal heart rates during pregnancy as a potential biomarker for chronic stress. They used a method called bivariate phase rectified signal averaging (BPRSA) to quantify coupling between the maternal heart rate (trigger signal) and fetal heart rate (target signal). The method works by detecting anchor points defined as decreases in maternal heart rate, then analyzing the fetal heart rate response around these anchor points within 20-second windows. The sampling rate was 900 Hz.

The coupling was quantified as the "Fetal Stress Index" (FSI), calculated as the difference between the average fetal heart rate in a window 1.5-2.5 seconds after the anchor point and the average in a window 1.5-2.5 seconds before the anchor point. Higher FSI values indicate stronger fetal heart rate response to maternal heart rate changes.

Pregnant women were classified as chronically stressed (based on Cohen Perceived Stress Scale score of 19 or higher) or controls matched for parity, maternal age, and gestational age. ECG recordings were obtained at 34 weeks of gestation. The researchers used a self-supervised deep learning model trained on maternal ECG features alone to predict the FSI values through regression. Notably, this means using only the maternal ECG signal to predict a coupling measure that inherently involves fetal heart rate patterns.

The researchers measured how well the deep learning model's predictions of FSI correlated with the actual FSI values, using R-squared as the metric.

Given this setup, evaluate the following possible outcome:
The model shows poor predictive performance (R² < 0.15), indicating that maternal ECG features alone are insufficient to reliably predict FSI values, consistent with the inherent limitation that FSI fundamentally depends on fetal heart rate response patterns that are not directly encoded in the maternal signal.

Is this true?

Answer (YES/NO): NO